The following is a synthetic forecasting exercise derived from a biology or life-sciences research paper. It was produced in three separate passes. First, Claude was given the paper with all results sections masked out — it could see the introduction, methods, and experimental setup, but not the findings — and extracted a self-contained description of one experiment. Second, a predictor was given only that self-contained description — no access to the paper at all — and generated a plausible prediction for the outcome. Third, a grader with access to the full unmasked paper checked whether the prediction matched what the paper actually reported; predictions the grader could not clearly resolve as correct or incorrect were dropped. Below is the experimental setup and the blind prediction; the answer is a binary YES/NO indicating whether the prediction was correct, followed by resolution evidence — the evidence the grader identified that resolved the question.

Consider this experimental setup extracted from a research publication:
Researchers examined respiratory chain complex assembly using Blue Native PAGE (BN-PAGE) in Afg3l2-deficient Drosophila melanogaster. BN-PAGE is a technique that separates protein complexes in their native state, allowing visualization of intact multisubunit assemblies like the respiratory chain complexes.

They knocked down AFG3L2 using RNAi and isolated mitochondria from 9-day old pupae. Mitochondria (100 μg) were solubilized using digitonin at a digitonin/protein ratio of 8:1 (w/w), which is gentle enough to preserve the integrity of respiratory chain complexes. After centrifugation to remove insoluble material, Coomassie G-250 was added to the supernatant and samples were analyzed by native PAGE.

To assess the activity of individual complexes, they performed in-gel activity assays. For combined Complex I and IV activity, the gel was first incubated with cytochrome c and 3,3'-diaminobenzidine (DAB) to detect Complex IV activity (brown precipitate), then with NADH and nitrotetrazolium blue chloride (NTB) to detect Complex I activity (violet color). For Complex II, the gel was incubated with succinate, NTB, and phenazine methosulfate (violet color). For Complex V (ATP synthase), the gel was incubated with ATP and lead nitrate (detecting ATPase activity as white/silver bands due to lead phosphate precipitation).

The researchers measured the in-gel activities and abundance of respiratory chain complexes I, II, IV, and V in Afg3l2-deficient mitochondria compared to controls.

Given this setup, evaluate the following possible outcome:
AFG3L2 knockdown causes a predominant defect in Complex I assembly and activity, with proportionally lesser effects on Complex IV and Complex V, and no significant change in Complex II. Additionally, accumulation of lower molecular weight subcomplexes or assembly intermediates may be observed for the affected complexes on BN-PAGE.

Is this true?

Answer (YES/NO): NO